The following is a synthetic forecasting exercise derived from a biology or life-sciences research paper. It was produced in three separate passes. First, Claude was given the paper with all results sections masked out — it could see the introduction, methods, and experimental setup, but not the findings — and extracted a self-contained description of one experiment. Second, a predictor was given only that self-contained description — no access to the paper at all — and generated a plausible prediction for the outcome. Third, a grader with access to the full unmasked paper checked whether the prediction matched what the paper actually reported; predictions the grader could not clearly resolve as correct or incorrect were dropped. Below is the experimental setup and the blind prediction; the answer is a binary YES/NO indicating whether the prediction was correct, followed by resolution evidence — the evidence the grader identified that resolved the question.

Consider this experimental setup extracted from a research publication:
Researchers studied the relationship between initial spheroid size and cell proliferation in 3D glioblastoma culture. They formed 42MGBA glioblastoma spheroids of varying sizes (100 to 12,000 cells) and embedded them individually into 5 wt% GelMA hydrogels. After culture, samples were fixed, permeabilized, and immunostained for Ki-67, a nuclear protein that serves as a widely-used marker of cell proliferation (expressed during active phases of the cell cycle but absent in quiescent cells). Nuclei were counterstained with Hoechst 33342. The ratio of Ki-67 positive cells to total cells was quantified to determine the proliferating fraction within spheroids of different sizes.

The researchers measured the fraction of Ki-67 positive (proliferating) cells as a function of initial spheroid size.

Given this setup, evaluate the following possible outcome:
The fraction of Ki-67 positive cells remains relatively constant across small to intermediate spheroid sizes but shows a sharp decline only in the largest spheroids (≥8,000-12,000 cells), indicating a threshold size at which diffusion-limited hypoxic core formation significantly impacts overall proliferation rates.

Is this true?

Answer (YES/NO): NO